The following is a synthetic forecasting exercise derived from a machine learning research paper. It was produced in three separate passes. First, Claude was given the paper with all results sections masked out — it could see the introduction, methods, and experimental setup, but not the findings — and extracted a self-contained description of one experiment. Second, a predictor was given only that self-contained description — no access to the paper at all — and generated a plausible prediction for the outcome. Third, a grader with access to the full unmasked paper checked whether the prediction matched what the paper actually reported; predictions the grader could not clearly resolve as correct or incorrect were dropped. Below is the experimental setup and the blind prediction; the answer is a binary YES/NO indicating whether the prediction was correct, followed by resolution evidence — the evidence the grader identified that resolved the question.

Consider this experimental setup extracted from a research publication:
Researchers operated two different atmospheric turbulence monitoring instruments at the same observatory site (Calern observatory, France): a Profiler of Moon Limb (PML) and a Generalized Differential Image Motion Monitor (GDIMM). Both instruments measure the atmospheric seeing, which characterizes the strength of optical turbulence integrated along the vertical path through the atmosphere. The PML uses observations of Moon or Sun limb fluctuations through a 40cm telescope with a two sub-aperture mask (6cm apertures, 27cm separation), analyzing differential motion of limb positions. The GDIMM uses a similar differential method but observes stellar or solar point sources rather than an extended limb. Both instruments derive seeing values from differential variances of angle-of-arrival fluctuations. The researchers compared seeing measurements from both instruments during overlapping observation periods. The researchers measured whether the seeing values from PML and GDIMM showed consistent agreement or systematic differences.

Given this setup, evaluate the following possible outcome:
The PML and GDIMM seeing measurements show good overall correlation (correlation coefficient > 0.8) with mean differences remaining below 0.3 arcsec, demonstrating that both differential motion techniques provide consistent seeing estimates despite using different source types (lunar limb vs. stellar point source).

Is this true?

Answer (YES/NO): YES